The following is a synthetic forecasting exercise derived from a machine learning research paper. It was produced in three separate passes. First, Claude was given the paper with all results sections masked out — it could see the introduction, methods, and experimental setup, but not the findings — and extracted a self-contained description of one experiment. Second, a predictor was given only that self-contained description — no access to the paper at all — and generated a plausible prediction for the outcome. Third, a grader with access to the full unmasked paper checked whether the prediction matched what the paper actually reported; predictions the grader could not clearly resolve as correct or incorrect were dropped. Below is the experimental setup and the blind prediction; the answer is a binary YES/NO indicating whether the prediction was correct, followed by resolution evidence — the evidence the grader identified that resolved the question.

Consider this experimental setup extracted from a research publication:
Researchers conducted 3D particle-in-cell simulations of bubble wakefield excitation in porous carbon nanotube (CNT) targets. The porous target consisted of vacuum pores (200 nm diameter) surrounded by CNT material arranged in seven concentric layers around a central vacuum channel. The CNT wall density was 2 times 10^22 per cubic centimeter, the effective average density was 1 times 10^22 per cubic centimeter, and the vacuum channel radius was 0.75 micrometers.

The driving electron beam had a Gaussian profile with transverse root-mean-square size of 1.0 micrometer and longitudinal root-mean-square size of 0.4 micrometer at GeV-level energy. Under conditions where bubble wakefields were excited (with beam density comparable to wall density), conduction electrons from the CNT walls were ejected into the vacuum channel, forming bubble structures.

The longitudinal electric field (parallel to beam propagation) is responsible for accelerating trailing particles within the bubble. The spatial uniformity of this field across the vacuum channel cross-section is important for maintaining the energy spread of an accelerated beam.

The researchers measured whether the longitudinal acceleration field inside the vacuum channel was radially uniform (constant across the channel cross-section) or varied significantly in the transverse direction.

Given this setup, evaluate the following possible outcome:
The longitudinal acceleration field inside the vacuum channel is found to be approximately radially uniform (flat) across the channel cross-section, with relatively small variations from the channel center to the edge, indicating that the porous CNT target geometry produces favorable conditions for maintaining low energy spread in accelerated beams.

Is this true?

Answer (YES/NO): YES